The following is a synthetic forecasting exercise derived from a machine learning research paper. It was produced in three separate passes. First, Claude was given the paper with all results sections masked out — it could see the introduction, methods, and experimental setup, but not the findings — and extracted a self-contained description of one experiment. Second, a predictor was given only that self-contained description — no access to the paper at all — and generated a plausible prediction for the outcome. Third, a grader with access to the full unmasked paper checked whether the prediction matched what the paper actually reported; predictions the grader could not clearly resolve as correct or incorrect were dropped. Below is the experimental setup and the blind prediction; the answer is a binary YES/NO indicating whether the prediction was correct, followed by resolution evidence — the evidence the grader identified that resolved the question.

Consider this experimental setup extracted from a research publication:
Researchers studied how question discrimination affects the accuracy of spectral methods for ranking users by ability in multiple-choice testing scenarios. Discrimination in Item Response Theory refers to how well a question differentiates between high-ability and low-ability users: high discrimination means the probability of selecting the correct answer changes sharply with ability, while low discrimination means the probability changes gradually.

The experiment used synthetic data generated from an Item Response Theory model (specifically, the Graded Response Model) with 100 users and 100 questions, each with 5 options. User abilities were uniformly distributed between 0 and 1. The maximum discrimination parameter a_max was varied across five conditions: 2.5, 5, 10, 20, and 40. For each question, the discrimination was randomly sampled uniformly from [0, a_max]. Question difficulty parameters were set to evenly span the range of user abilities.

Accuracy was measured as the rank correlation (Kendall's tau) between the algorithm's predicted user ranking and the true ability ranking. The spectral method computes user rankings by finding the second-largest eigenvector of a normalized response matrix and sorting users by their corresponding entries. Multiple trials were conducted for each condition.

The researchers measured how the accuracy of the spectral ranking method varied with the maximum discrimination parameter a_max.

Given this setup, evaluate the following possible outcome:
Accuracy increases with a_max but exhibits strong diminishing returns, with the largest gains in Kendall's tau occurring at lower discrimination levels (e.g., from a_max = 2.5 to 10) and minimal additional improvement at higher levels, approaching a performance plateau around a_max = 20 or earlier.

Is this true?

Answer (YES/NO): YES